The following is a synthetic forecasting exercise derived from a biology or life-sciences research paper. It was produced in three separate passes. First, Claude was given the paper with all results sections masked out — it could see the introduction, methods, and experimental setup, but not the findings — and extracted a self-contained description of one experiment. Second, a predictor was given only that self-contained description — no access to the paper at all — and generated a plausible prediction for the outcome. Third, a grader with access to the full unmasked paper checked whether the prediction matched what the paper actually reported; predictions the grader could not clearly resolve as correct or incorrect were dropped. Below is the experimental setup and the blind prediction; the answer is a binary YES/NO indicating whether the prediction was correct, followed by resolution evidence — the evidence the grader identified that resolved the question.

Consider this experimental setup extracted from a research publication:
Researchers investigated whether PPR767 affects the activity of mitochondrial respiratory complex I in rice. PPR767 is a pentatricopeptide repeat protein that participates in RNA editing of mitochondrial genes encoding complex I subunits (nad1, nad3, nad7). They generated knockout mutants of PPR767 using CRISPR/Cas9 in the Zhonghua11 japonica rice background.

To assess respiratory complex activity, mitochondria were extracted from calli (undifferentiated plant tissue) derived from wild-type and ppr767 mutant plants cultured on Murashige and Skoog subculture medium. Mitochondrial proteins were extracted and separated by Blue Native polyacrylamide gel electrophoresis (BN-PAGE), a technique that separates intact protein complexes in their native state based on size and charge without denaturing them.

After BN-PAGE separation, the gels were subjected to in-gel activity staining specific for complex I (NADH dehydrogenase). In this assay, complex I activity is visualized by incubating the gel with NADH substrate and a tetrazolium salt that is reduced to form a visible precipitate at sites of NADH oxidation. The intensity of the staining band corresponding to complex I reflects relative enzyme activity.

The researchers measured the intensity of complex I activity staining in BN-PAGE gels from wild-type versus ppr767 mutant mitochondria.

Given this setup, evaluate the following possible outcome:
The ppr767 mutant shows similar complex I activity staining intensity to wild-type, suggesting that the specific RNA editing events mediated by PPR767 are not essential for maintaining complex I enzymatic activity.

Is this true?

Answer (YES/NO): NO